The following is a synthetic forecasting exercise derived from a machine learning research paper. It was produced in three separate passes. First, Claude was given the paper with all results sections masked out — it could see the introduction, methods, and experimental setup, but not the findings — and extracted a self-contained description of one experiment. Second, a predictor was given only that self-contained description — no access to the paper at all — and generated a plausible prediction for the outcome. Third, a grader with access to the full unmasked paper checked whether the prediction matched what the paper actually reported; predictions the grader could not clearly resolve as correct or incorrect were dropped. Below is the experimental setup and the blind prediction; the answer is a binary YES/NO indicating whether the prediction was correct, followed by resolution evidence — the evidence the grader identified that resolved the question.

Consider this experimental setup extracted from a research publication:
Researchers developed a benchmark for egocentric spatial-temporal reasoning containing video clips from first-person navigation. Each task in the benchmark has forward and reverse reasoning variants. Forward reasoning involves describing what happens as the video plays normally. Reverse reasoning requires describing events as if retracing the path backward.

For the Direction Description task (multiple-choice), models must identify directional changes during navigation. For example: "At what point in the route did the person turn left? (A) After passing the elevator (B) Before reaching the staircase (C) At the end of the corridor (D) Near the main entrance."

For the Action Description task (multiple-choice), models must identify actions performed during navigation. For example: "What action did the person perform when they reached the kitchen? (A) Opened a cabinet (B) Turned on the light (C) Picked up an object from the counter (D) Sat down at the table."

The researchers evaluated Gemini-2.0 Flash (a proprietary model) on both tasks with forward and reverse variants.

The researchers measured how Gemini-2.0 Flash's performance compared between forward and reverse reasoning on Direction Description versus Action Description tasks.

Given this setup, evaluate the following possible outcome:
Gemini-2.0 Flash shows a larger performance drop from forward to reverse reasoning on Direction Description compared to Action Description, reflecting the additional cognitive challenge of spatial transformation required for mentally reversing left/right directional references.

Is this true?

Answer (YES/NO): NO